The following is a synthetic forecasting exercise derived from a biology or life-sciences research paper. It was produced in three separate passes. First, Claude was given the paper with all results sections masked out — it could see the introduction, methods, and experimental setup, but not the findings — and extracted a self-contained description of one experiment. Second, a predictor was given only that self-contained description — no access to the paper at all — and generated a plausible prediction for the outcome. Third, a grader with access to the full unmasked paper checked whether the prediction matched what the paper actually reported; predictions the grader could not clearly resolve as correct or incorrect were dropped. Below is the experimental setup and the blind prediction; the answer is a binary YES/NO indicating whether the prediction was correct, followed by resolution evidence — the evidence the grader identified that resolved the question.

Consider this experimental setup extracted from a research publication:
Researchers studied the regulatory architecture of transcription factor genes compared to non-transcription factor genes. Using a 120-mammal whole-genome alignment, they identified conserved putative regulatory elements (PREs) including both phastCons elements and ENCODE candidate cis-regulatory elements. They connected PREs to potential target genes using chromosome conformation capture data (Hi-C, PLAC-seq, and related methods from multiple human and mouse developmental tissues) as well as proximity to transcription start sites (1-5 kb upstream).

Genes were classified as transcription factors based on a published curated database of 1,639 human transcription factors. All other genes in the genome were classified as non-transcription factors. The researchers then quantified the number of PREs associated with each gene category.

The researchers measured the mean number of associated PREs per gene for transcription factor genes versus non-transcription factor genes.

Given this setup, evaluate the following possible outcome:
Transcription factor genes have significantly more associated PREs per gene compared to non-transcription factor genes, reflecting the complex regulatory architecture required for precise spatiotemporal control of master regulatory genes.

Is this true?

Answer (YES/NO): YES